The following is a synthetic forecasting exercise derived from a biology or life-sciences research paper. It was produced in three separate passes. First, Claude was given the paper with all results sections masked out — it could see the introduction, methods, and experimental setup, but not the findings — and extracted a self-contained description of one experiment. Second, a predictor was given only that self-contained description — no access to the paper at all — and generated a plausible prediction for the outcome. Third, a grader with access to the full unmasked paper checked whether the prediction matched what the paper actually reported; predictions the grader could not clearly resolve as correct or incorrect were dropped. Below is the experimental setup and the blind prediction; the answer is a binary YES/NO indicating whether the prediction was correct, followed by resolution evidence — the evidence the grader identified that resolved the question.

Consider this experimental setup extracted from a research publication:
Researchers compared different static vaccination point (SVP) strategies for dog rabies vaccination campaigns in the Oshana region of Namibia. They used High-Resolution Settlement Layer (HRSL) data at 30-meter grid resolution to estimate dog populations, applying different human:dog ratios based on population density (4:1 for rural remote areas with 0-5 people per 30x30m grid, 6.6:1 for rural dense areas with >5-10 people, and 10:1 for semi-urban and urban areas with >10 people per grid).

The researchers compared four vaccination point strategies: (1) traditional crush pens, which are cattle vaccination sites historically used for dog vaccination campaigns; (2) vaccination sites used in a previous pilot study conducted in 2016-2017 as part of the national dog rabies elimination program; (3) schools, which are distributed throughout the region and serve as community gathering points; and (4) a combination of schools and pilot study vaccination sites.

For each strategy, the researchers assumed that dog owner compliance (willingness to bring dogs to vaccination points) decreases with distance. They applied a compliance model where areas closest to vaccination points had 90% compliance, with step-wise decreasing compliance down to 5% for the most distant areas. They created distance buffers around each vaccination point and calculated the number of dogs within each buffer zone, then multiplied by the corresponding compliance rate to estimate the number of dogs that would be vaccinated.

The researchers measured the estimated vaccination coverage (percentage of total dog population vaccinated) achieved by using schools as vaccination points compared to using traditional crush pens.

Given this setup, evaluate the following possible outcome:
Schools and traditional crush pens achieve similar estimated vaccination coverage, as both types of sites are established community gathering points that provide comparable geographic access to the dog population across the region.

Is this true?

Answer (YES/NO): NO